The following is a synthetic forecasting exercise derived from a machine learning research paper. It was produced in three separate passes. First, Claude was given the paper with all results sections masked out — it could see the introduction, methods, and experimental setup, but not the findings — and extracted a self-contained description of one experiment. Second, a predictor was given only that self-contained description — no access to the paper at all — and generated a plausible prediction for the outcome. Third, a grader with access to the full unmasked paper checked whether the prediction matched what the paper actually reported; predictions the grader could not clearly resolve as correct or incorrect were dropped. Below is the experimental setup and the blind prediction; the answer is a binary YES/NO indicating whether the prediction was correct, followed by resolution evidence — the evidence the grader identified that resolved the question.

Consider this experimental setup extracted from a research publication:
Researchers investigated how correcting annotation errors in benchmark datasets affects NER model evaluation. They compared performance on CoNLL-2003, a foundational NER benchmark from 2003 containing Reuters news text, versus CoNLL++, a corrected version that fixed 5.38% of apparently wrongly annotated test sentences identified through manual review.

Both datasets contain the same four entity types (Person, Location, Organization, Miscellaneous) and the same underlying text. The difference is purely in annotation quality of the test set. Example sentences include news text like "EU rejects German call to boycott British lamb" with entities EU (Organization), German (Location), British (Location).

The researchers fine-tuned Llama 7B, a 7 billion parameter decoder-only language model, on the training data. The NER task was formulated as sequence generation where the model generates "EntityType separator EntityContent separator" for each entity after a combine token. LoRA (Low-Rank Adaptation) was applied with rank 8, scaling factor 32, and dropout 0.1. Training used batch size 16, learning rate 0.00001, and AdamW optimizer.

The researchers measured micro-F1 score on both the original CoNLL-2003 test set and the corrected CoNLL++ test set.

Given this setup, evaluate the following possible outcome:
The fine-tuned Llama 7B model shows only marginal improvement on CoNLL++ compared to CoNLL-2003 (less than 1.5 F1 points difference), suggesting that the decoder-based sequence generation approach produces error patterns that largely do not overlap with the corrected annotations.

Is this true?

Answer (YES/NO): YES